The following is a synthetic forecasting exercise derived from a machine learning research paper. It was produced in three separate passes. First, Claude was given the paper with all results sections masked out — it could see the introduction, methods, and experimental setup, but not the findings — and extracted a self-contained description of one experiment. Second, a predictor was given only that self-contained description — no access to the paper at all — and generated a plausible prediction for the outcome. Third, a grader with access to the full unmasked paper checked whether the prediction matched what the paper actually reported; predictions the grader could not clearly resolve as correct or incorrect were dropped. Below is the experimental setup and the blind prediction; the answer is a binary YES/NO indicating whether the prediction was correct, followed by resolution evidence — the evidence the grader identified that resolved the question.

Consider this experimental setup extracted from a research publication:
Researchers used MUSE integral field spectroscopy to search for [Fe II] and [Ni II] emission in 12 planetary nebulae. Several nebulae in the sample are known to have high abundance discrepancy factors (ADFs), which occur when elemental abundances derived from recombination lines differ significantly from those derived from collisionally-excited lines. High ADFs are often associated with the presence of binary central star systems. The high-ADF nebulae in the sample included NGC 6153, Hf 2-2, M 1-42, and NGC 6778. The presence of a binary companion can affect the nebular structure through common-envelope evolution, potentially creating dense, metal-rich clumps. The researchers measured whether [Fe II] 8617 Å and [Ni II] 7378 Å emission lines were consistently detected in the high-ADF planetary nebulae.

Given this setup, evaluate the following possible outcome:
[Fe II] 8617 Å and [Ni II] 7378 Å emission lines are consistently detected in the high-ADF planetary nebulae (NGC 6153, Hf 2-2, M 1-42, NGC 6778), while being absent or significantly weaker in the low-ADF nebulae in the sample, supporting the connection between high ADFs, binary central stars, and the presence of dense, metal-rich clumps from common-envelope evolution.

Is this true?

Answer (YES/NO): NO